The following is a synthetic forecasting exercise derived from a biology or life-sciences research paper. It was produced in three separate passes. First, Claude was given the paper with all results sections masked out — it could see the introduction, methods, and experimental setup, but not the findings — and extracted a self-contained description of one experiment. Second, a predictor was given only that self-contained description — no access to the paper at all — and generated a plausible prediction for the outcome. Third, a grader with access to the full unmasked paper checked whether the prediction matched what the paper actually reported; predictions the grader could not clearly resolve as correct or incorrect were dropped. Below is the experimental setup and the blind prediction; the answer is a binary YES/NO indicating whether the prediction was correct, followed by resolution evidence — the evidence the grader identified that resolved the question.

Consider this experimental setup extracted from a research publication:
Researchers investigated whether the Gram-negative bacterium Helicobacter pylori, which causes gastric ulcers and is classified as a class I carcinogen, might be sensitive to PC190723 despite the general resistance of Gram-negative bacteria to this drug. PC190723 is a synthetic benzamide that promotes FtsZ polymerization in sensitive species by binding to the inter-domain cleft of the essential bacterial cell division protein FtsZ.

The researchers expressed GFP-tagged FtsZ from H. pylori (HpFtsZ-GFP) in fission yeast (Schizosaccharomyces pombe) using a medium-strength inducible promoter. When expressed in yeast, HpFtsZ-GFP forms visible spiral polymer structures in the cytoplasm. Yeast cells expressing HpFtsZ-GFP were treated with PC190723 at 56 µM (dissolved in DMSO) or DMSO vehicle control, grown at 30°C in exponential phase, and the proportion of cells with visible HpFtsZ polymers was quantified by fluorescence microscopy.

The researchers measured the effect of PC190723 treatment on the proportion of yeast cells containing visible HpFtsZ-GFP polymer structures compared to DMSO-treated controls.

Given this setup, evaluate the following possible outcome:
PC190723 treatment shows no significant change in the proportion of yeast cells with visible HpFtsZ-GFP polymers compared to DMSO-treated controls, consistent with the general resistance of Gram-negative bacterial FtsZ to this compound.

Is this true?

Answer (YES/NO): NO